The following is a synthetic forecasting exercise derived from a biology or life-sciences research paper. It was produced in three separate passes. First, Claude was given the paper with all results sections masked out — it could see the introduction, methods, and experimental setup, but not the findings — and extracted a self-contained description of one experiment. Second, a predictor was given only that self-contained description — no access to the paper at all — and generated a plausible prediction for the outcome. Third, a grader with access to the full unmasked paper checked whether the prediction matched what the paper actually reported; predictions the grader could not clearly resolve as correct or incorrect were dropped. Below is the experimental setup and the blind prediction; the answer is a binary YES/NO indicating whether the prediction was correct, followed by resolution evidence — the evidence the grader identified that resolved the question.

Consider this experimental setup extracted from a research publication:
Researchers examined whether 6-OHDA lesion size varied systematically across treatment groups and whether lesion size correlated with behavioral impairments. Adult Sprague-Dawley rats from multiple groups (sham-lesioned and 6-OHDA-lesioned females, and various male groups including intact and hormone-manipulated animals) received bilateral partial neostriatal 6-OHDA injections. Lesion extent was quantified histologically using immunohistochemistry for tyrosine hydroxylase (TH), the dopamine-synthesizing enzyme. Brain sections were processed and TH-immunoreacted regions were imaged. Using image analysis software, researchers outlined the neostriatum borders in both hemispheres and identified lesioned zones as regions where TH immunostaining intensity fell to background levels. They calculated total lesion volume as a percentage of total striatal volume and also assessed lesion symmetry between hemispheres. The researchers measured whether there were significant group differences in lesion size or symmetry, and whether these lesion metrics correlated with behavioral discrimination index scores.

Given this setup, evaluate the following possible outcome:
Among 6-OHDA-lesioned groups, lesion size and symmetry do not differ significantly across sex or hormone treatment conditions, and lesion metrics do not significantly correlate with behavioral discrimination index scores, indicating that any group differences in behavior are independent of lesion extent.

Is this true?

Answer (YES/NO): NO